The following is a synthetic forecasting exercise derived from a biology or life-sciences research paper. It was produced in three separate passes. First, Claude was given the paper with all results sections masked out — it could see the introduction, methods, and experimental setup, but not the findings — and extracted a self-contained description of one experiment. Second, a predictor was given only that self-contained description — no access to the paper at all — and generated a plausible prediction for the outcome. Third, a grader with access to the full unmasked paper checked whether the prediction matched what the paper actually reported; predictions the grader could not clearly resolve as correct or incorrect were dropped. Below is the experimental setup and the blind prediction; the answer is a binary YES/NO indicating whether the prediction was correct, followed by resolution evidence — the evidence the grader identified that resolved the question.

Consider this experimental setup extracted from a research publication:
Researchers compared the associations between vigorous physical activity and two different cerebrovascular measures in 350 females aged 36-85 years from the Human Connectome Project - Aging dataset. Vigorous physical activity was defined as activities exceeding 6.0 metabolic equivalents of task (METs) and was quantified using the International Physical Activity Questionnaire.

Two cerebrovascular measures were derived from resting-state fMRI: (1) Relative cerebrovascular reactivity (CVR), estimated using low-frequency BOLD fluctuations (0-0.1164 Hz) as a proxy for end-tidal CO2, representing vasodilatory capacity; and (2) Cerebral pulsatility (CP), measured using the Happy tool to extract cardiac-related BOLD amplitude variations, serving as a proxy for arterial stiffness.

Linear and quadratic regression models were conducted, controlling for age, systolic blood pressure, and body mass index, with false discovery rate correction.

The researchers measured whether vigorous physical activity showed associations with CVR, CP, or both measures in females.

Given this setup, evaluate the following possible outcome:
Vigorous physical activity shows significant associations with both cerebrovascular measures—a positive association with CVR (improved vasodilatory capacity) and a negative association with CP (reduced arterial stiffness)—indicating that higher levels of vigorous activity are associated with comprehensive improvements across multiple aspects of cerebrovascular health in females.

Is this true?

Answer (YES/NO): NO